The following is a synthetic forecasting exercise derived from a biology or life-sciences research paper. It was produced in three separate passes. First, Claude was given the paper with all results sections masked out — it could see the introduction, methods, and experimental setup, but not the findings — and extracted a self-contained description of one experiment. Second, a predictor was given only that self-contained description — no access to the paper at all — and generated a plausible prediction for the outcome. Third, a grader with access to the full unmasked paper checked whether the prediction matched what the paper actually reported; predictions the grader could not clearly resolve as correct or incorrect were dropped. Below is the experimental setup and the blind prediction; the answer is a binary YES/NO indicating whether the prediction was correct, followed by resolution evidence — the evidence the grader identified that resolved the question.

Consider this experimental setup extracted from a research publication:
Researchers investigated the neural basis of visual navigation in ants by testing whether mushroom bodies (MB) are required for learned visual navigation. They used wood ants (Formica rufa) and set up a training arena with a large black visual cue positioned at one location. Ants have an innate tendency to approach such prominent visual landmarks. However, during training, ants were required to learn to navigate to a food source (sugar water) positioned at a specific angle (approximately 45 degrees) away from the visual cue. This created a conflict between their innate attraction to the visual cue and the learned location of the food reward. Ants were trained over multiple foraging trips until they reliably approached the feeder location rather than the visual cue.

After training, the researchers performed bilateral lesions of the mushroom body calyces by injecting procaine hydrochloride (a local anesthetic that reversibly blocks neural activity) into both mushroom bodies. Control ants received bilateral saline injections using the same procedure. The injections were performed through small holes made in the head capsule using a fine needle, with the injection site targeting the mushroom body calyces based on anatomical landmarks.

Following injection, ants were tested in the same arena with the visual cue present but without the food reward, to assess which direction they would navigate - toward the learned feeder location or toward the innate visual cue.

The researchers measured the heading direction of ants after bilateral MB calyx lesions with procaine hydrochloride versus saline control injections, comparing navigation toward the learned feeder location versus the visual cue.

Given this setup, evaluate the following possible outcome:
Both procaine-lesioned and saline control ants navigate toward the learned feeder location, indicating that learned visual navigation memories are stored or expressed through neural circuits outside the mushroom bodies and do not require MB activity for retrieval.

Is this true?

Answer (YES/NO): NO